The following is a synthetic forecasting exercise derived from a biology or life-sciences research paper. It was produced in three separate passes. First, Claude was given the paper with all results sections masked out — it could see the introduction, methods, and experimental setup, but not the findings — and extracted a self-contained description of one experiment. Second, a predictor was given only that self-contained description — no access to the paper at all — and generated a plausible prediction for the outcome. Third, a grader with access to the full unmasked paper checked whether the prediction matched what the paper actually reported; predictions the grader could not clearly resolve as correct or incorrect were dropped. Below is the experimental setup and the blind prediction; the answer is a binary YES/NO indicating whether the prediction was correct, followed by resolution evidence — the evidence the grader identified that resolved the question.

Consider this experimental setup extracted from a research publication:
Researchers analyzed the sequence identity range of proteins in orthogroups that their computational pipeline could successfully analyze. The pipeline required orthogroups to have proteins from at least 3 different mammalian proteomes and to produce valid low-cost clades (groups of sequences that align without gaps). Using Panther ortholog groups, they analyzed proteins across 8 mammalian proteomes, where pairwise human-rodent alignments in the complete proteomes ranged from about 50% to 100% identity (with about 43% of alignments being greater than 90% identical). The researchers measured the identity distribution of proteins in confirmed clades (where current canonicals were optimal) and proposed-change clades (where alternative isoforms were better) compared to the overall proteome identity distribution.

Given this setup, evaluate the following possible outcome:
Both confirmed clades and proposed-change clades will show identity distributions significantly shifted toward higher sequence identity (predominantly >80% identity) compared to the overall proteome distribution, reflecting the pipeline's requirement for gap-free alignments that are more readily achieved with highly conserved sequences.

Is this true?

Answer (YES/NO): YES